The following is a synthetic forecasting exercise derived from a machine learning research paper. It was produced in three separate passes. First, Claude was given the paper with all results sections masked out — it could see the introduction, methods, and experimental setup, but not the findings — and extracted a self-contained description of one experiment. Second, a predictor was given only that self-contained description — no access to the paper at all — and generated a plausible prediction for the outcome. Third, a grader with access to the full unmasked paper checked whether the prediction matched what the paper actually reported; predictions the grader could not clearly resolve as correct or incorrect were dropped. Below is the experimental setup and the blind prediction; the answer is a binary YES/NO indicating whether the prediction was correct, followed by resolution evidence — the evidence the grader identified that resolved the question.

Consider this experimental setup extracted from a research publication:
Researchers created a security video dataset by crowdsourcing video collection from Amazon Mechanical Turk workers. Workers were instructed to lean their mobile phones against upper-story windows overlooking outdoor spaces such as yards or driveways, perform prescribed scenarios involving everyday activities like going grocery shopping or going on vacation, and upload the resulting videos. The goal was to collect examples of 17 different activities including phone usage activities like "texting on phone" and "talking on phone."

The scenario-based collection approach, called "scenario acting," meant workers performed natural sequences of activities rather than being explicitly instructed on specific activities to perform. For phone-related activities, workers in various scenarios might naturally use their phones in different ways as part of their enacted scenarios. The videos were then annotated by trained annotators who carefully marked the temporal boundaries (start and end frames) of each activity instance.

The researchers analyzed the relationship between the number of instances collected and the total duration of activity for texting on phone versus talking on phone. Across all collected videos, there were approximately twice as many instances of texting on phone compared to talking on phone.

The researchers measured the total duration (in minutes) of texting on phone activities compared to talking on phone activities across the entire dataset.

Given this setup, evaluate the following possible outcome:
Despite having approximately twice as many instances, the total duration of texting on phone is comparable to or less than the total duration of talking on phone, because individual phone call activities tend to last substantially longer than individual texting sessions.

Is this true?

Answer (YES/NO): YES